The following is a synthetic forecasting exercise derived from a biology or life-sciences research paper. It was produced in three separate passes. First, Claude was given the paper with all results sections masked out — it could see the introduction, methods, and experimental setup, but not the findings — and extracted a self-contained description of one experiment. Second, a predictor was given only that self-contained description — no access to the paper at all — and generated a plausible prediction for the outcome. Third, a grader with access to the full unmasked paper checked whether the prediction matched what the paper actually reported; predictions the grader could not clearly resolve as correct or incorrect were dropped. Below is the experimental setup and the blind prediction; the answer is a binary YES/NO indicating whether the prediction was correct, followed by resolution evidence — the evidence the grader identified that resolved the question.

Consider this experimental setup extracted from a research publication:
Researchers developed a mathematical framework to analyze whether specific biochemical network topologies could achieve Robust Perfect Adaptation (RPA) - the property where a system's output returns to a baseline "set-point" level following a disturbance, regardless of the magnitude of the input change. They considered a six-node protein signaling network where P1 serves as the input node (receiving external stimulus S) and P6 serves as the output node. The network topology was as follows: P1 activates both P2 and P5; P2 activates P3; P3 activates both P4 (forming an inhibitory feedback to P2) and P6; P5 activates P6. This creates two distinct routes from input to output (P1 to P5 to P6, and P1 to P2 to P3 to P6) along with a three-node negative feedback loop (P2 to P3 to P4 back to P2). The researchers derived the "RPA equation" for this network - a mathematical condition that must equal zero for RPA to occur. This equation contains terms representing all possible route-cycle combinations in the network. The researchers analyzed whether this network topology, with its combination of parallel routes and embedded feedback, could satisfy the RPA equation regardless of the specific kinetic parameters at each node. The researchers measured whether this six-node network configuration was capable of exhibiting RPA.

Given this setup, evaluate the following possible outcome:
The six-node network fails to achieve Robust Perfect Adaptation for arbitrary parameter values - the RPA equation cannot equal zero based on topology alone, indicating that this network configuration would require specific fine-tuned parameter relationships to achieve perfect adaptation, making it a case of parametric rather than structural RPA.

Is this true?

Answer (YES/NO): YES